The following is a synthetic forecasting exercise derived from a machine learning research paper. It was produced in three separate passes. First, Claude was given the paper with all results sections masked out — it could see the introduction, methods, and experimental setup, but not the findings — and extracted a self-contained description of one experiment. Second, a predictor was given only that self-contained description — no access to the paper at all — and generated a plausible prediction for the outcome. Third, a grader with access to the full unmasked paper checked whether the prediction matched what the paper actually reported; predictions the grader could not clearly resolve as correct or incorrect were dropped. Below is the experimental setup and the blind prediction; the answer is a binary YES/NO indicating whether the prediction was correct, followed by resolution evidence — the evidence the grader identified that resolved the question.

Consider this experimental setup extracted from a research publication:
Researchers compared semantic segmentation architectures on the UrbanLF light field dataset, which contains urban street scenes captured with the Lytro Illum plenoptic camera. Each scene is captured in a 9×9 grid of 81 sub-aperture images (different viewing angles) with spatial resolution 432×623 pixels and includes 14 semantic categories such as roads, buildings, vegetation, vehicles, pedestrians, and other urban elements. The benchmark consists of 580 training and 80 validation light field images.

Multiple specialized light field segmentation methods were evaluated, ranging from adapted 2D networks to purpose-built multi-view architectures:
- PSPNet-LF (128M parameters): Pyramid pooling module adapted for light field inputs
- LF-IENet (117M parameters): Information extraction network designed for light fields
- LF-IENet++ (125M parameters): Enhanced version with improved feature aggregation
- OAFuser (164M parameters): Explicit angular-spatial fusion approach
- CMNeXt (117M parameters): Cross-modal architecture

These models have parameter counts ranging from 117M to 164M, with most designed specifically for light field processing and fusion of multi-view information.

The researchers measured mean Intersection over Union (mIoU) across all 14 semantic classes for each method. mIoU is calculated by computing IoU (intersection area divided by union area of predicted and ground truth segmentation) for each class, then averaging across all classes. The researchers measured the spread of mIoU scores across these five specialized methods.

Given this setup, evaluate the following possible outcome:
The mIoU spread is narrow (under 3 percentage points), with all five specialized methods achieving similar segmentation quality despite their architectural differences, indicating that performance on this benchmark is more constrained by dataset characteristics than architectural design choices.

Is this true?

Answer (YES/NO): NO